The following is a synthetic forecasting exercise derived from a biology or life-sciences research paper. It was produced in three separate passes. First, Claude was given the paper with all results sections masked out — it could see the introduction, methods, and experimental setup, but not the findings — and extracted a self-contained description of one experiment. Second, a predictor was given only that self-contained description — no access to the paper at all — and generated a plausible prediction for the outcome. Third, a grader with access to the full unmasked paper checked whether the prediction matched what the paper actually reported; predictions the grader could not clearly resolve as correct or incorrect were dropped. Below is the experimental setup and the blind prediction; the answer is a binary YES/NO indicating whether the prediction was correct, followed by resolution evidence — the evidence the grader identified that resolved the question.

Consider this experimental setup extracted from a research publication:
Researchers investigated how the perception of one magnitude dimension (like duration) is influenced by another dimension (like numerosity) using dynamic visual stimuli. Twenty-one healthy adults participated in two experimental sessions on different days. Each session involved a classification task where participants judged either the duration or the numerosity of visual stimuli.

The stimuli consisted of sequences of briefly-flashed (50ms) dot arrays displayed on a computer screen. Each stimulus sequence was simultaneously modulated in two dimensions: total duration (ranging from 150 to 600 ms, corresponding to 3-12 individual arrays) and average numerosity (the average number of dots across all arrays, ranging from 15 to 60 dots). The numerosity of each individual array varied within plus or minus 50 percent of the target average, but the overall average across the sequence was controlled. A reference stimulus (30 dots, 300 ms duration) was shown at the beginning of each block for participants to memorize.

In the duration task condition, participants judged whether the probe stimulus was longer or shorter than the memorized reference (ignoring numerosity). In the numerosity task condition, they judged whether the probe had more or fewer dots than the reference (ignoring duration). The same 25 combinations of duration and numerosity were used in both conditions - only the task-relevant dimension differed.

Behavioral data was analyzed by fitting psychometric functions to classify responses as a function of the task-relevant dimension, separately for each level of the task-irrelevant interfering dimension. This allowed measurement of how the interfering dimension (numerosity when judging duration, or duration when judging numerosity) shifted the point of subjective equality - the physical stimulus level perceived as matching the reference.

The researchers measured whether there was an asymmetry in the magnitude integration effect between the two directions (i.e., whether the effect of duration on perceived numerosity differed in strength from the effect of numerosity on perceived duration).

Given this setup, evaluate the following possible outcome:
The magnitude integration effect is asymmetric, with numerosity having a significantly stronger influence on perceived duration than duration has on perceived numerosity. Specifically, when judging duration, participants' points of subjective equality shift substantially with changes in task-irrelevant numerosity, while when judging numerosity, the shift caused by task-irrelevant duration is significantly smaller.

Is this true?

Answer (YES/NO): NO